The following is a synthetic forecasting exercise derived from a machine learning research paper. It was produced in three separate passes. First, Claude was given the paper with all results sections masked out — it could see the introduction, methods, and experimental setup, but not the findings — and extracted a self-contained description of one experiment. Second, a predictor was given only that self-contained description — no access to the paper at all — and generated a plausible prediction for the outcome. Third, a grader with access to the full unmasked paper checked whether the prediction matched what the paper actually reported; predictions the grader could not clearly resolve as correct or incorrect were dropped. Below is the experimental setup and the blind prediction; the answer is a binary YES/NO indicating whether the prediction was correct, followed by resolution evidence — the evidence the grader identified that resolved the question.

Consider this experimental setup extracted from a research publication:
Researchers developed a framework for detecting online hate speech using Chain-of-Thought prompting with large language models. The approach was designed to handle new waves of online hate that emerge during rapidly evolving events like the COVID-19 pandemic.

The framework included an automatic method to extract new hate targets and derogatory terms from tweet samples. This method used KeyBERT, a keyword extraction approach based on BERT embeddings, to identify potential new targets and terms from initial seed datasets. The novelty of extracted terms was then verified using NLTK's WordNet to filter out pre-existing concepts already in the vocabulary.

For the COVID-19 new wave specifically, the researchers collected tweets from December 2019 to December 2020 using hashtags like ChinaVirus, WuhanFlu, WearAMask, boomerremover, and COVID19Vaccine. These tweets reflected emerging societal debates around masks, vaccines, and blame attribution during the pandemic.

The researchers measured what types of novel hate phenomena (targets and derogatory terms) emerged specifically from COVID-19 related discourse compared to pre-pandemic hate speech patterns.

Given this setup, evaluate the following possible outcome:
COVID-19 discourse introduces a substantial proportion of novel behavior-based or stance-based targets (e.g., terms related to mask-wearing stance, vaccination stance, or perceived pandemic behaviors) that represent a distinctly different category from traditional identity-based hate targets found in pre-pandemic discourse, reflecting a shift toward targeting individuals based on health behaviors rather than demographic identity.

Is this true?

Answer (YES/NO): YES